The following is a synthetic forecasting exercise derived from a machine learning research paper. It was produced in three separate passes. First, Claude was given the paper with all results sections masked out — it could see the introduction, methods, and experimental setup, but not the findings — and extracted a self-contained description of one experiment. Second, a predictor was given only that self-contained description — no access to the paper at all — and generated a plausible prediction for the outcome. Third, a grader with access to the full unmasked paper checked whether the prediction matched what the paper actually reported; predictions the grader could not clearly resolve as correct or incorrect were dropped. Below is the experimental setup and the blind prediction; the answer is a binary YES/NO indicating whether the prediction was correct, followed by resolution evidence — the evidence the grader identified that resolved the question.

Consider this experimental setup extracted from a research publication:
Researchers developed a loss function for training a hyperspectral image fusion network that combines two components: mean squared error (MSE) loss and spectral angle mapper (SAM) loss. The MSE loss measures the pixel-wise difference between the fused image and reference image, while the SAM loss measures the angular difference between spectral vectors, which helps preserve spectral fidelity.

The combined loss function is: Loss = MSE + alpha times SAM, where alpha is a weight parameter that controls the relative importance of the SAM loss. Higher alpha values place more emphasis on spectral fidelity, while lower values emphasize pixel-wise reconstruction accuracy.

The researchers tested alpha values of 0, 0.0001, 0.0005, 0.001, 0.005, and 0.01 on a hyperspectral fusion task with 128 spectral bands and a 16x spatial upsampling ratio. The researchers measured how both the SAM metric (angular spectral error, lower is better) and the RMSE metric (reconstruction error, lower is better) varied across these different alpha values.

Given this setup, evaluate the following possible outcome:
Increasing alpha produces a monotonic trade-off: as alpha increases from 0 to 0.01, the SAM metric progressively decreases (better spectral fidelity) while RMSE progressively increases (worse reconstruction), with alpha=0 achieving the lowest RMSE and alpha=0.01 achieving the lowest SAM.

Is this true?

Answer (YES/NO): NO